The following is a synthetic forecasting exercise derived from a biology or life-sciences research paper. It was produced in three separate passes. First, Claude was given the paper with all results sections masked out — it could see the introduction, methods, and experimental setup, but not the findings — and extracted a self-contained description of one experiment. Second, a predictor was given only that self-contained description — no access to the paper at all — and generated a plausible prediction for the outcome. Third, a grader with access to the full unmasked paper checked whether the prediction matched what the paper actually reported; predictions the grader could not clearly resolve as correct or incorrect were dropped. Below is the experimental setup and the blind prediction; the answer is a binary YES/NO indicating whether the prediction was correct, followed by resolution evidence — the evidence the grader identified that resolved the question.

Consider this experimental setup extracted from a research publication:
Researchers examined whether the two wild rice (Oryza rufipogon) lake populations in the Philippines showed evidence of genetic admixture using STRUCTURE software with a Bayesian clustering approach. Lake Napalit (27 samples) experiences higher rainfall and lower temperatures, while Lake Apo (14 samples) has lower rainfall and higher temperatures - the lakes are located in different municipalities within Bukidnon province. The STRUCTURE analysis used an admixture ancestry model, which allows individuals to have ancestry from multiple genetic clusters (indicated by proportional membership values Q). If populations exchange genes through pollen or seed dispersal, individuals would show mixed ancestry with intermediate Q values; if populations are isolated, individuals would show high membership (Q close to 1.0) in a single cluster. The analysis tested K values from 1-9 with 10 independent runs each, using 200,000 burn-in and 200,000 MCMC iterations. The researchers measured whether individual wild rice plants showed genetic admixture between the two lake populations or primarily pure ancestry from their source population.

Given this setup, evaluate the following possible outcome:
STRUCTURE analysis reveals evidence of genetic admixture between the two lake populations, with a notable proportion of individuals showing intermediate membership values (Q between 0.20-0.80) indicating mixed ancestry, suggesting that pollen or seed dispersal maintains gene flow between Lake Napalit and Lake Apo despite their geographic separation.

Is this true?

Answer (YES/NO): NO